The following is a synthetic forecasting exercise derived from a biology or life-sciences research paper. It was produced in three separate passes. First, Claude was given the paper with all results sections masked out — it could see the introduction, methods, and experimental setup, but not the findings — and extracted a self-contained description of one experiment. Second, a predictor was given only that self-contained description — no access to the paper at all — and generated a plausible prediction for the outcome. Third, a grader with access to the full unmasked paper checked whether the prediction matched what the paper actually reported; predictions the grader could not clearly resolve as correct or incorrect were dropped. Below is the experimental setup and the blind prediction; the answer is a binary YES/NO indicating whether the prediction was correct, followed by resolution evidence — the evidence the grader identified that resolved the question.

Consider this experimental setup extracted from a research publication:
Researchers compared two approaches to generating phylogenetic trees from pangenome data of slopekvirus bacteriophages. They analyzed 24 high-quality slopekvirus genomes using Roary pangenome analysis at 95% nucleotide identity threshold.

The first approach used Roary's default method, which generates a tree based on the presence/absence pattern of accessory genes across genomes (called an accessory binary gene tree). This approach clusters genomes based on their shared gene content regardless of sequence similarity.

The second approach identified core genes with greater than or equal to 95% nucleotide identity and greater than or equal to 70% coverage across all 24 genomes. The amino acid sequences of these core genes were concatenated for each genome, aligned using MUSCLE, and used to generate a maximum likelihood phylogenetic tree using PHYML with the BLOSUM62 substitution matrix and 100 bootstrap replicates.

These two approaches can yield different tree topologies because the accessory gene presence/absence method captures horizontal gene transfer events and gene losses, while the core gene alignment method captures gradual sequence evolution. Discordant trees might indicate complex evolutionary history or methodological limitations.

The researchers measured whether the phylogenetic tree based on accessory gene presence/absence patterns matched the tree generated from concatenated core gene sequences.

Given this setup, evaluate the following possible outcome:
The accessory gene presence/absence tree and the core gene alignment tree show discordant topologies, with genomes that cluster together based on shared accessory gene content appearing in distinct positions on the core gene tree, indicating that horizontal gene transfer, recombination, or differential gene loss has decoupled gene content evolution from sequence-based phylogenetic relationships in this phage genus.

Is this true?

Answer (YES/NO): NO